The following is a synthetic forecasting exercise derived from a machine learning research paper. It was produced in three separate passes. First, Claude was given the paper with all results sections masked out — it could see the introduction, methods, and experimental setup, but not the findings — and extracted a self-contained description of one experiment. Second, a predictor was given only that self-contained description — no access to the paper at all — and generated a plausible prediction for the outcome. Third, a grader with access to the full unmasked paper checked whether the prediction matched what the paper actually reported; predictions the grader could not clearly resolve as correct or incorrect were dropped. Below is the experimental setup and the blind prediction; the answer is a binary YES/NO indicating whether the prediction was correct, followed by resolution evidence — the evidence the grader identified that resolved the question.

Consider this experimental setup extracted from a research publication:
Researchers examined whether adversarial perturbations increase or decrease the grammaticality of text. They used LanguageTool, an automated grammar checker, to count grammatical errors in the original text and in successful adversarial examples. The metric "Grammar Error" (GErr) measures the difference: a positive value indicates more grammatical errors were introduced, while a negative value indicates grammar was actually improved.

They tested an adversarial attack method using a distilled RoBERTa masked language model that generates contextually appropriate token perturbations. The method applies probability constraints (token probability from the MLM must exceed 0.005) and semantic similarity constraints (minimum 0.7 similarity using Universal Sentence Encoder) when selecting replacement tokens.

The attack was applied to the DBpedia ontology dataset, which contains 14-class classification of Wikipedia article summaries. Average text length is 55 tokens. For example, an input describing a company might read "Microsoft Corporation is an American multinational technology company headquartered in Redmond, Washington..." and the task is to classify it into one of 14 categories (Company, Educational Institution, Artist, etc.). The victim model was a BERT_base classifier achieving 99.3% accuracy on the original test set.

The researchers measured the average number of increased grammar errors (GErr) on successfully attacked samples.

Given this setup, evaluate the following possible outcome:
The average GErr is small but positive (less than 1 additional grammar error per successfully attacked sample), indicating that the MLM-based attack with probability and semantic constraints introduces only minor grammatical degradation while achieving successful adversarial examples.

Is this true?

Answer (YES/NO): NO